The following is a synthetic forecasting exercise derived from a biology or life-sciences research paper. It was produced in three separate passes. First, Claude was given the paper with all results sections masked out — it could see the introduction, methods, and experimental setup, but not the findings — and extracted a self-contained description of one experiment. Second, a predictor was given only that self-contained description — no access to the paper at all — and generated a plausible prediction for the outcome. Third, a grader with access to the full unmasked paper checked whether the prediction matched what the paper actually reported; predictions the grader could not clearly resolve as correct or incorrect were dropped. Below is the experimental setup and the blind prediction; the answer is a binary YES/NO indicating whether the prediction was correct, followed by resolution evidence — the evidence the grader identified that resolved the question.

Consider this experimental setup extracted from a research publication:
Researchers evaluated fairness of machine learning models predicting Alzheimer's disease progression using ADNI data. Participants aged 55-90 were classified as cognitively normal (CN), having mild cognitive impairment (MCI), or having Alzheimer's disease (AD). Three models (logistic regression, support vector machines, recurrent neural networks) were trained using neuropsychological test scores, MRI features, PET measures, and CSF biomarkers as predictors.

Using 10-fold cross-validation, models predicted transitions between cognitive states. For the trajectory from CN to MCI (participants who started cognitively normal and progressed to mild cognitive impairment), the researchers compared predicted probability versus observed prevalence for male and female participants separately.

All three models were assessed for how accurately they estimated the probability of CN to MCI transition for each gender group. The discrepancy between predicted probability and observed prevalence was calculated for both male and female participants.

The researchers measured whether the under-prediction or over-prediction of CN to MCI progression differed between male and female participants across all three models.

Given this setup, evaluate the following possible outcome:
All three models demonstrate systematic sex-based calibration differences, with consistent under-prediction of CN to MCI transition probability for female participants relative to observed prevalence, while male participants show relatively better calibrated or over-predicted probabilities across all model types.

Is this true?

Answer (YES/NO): NO